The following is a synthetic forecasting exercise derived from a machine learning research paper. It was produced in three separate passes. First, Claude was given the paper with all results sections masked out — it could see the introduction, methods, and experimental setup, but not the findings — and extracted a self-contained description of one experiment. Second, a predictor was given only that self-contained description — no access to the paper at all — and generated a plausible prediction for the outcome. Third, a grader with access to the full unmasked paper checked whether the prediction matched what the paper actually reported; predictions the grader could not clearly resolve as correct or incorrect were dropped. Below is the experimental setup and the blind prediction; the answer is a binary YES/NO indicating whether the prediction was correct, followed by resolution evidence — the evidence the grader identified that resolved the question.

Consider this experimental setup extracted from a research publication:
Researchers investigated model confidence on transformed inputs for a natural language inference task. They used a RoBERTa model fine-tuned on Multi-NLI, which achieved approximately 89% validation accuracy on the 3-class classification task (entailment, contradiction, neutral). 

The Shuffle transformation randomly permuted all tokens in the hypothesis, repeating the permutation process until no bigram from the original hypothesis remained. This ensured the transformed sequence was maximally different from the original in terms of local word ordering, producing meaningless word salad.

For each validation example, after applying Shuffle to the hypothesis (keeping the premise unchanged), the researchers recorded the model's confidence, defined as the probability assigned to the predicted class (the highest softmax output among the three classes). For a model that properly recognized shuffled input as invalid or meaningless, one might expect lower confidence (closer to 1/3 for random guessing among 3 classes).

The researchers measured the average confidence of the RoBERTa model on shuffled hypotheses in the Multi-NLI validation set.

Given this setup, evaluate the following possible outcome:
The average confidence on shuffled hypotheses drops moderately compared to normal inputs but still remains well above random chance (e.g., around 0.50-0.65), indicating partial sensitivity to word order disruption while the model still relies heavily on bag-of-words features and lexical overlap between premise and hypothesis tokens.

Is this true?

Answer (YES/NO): NO